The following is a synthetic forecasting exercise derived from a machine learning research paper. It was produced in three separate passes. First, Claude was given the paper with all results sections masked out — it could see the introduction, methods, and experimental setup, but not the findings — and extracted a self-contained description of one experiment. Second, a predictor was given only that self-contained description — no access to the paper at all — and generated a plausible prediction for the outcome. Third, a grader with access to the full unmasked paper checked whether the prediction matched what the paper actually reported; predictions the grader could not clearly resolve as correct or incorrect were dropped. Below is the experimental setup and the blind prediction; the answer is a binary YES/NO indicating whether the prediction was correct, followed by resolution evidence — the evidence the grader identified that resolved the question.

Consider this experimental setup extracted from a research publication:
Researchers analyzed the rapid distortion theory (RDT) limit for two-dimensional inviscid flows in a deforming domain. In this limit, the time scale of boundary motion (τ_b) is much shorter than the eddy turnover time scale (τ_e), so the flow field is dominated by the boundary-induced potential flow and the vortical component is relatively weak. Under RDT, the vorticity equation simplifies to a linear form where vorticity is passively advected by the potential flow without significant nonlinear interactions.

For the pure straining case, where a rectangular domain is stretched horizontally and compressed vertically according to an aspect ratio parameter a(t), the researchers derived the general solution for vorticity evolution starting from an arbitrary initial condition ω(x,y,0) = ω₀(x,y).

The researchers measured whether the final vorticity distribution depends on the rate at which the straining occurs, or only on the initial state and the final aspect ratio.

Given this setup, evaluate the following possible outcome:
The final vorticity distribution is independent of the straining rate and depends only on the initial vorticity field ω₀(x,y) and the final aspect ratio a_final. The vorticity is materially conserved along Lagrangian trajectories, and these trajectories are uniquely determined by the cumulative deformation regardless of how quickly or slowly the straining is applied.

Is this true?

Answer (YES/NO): YES